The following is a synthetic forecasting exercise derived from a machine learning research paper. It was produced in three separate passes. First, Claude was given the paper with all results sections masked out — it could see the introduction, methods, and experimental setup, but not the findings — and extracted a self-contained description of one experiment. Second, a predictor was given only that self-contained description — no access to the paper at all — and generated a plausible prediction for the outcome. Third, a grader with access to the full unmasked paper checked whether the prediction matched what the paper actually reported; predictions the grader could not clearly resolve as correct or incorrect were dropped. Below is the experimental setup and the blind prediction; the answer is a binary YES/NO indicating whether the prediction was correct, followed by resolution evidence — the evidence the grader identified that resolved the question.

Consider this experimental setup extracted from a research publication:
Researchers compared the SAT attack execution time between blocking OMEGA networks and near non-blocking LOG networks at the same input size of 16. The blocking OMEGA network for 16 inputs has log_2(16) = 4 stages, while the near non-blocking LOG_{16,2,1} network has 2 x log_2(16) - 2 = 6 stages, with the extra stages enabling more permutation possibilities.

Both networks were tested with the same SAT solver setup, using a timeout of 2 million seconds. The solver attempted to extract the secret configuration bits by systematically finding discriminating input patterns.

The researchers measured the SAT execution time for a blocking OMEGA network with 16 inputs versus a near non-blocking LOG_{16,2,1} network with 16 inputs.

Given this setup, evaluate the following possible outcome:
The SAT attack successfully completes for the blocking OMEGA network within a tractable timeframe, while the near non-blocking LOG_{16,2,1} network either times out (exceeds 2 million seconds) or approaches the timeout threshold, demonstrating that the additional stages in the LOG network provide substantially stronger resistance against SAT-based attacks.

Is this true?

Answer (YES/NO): NO